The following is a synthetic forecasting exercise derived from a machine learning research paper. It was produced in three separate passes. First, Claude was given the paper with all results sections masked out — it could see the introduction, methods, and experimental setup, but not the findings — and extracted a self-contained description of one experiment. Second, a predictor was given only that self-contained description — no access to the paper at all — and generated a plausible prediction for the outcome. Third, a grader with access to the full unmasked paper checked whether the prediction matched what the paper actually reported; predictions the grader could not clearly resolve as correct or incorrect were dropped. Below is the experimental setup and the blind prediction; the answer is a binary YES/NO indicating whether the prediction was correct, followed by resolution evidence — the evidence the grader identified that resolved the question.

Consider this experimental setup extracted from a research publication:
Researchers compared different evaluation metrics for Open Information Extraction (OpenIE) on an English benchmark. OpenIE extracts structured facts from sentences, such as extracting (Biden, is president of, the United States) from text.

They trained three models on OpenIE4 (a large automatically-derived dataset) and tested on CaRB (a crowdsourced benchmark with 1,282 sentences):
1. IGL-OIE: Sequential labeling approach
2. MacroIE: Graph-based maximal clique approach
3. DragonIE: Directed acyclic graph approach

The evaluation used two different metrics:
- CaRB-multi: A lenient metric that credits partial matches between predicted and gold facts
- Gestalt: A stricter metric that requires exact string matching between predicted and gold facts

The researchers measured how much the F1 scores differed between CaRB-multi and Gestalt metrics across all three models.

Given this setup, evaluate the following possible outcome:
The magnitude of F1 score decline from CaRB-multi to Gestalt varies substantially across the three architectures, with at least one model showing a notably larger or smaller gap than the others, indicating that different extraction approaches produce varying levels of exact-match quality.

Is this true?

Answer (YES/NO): NO